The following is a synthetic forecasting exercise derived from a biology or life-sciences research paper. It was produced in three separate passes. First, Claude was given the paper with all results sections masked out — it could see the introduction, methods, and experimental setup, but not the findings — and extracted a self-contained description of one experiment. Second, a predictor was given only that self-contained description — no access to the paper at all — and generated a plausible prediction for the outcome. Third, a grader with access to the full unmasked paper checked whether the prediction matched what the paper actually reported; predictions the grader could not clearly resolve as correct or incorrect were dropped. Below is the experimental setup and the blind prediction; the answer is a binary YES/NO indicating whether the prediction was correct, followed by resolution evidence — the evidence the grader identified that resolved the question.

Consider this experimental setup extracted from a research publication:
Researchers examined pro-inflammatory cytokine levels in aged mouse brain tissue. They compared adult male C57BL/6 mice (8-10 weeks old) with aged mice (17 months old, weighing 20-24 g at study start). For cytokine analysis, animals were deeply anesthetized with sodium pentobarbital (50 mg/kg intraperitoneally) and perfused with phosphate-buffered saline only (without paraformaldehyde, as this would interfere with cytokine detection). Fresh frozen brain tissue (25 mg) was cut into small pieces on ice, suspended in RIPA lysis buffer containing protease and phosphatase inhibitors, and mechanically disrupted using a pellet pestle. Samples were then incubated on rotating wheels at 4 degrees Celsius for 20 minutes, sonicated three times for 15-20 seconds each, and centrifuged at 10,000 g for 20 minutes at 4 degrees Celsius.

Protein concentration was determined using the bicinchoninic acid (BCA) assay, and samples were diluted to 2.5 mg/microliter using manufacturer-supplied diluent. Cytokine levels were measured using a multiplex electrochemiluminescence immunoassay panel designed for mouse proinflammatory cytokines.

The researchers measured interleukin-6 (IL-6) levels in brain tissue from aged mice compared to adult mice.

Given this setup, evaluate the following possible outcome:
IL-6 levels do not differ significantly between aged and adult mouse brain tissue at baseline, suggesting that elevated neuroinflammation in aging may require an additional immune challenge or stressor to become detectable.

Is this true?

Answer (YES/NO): YES